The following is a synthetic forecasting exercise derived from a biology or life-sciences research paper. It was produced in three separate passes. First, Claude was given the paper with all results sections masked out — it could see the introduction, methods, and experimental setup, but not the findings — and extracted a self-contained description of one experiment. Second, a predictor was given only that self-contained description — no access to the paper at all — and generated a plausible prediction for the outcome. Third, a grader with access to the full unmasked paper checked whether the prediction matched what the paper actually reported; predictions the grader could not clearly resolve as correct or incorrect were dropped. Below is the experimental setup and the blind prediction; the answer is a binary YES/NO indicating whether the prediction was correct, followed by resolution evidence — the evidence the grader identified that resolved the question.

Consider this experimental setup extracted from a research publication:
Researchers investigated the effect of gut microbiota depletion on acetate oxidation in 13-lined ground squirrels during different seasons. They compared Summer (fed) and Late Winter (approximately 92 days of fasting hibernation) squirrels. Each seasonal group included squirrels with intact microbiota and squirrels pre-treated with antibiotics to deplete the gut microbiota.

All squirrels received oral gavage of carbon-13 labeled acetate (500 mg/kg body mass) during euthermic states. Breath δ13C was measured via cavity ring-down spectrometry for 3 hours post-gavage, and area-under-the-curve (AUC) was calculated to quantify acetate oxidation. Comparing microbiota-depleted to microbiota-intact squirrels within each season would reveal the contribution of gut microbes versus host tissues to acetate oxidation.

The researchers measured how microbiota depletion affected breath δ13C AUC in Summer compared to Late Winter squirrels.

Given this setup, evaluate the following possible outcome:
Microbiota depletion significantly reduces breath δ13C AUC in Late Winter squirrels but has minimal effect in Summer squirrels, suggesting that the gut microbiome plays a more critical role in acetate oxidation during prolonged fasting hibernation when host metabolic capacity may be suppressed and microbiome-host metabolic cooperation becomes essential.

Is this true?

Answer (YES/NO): NO